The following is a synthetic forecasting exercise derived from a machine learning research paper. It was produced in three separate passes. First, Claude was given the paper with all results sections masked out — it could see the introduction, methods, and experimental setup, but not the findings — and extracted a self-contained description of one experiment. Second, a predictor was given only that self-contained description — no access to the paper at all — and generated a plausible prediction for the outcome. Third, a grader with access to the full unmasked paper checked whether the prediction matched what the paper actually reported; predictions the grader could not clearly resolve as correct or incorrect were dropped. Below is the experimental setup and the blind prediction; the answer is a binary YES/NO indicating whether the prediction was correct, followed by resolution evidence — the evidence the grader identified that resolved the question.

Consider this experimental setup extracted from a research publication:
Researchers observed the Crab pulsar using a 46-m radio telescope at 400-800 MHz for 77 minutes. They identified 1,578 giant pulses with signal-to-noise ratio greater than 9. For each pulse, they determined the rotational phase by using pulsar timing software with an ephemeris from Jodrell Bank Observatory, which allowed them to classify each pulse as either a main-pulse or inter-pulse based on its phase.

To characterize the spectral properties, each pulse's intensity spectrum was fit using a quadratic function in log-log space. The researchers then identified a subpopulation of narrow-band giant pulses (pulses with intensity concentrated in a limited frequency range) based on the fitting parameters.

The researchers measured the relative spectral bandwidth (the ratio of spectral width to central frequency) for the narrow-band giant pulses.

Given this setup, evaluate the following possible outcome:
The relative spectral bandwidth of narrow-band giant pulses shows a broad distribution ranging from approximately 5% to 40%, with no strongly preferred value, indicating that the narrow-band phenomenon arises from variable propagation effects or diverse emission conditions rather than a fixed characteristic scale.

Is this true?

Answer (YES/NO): NO